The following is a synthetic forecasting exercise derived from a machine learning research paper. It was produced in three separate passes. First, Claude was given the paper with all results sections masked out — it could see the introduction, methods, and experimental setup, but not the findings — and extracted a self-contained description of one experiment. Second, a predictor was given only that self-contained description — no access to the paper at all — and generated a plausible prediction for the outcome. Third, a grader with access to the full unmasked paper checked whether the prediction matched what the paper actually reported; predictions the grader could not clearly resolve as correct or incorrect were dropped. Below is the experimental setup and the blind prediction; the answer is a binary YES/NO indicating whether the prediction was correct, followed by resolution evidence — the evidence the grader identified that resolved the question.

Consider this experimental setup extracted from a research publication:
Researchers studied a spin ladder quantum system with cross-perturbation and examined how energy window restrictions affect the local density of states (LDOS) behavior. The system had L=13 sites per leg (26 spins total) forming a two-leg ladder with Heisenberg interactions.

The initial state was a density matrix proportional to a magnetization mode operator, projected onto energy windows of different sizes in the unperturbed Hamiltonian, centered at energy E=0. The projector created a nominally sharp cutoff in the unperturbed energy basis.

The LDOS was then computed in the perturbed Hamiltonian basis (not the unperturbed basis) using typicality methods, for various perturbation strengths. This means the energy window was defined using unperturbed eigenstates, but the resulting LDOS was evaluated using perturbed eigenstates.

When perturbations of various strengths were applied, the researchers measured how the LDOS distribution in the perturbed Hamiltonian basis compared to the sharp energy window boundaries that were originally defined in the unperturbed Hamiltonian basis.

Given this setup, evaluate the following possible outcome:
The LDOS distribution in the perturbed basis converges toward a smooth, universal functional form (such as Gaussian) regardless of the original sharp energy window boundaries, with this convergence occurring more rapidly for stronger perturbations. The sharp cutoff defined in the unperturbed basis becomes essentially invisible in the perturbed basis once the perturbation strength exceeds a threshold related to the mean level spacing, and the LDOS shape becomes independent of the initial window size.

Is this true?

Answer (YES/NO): NO